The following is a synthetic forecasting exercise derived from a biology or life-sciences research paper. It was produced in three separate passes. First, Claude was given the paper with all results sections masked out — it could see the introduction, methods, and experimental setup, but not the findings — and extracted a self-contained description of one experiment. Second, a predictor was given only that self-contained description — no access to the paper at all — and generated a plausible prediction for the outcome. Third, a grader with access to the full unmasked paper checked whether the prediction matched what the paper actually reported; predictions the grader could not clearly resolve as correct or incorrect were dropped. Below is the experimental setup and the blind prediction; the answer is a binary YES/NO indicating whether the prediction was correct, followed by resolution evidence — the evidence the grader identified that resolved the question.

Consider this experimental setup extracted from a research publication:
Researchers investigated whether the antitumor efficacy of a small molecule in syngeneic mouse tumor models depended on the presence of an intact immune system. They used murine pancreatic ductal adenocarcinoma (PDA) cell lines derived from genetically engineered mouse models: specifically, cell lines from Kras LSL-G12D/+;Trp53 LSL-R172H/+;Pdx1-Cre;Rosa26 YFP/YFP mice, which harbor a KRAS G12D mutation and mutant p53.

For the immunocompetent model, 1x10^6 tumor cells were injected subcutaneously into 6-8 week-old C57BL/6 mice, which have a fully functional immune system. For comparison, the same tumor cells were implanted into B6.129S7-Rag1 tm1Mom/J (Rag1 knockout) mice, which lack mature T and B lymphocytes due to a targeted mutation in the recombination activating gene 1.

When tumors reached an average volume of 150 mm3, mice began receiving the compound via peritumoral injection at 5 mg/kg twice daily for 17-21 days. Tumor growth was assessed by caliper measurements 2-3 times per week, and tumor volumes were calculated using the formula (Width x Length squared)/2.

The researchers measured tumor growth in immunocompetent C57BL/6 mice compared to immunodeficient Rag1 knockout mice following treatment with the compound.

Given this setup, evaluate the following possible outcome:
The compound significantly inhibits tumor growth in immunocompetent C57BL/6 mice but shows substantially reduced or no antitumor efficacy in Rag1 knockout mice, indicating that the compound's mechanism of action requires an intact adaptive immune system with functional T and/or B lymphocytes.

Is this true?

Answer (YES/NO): NO